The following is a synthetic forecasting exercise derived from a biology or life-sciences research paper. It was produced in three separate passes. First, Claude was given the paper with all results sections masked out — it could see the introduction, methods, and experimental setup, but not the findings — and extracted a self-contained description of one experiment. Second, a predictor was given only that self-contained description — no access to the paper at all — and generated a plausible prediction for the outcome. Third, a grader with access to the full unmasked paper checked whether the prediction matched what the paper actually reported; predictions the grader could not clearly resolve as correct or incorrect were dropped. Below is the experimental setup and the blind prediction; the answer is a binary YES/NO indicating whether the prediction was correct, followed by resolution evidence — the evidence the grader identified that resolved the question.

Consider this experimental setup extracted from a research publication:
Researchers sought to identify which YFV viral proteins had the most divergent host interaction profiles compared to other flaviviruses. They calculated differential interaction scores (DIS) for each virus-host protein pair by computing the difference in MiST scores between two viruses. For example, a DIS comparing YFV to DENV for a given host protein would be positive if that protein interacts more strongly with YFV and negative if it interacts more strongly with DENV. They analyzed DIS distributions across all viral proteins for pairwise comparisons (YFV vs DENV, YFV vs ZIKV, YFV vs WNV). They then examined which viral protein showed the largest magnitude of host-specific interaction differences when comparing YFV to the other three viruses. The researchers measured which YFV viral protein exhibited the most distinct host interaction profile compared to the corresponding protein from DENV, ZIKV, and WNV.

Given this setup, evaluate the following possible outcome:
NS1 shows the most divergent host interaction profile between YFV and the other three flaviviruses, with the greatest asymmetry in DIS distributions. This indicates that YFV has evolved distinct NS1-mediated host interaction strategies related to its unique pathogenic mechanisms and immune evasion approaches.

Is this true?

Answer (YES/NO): NO